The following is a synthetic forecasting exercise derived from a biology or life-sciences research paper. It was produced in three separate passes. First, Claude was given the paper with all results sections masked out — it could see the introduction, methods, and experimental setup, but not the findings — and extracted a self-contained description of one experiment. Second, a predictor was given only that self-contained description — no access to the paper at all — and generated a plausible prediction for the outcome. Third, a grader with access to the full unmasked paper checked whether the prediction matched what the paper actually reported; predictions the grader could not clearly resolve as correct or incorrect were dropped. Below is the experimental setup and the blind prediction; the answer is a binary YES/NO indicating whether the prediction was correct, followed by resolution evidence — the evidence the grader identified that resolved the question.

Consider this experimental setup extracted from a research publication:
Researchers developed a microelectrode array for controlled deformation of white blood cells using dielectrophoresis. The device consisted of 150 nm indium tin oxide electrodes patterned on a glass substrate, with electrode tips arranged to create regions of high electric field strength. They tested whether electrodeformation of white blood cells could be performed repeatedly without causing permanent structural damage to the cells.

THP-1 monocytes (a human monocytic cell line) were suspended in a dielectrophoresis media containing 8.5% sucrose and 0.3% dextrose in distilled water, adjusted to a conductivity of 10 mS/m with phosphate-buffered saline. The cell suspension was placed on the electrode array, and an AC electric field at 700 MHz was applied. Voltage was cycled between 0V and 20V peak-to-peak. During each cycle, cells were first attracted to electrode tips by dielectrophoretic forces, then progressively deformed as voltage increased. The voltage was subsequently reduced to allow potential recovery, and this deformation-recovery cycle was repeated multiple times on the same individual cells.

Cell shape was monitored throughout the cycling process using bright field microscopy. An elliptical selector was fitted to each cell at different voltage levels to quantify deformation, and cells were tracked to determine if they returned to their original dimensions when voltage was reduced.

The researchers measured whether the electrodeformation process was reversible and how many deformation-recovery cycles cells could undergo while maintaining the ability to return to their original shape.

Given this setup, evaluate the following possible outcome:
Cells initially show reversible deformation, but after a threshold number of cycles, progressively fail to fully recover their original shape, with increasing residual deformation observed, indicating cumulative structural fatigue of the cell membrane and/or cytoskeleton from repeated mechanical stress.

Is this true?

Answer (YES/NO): NO